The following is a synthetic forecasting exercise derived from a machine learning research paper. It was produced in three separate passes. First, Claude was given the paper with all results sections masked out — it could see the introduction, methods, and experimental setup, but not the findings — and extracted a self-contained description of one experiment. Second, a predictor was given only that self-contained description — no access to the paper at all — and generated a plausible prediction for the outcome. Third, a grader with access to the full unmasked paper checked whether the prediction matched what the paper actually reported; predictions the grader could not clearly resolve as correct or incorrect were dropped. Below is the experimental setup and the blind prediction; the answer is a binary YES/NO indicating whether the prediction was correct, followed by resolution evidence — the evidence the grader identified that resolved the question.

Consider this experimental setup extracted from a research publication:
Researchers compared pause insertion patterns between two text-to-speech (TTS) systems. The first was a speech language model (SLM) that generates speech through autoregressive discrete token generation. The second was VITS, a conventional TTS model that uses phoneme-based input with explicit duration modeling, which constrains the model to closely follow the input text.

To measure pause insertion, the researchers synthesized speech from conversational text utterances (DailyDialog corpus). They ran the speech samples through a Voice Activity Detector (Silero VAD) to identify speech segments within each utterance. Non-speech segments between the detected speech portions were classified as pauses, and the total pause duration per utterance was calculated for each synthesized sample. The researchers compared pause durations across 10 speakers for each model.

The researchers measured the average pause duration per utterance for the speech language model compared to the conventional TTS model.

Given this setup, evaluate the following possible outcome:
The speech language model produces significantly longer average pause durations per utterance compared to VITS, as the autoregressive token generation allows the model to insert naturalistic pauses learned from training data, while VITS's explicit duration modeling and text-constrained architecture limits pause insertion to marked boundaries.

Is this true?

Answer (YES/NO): YES